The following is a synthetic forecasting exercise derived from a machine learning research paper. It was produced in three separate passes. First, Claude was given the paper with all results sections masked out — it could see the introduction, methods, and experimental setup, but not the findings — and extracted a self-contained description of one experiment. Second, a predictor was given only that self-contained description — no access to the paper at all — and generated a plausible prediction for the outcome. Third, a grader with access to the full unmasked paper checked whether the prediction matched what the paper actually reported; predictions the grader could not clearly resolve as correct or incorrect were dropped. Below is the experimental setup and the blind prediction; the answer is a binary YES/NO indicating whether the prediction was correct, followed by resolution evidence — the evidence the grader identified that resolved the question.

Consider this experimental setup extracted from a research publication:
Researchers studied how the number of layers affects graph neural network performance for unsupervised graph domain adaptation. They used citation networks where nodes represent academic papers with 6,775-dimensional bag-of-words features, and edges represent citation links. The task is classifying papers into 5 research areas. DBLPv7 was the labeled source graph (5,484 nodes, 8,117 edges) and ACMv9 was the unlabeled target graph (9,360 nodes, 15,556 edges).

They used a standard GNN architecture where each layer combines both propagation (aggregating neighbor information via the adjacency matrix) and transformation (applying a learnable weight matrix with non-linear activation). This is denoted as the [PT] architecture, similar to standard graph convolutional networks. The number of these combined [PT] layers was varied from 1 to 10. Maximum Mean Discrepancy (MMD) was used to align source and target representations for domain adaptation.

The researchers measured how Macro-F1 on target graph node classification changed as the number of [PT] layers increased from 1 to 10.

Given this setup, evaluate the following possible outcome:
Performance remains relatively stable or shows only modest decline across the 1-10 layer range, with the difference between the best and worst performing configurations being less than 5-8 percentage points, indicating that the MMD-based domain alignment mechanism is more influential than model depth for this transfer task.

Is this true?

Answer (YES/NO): NO